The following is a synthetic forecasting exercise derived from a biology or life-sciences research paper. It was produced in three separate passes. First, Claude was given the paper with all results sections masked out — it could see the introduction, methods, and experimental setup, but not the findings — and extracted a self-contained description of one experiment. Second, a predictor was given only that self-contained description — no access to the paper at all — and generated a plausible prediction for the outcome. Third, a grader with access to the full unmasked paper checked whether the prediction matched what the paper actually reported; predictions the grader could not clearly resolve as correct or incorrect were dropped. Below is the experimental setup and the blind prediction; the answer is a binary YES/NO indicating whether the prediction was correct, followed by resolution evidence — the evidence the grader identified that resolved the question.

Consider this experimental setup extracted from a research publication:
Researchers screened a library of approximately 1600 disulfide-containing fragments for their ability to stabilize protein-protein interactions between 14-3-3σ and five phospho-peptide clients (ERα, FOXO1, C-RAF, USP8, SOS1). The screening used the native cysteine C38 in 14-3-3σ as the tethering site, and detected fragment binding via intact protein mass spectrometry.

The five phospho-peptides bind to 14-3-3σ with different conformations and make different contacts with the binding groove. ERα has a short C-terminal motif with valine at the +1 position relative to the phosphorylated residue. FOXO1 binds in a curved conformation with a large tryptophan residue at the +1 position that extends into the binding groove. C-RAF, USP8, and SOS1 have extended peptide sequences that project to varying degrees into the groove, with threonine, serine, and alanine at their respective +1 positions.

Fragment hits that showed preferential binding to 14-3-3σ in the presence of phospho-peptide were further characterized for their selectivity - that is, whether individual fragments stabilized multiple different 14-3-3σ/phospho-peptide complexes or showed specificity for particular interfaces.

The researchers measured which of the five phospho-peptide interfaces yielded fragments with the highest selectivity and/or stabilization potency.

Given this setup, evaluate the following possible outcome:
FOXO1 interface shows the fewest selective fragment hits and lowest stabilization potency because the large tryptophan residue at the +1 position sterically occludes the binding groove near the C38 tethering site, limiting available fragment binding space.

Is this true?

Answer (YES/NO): NO